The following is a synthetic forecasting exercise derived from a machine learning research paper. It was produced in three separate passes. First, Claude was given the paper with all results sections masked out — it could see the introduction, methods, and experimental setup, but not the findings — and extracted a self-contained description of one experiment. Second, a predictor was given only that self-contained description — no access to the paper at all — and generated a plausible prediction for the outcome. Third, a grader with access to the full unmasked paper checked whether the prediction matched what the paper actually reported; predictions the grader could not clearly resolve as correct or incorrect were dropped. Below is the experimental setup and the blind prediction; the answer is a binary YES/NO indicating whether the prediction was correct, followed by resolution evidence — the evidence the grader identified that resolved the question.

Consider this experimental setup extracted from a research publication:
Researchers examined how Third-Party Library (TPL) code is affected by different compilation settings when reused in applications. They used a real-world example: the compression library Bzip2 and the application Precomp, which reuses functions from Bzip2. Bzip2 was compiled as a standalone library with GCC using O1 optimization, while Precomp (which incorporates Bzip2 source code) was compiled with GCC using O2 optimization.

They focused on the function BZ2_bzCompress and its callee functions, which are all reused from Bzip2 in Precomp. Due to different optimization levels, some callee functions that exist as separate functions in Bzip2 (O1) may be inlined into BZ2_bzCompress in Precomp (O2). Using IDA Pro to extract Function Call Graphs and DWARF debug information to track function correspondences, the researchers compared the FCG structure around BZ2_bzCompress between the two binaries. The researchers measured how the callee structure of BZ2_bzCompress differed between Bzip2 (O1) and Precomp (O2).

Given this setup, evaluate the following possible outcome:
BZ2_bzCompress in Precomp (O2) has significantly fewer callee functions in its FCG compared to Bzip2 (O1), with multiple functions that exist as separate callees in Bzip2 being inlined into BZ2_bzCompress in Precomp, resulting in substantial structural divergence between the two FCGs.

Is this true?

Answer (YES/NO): YES